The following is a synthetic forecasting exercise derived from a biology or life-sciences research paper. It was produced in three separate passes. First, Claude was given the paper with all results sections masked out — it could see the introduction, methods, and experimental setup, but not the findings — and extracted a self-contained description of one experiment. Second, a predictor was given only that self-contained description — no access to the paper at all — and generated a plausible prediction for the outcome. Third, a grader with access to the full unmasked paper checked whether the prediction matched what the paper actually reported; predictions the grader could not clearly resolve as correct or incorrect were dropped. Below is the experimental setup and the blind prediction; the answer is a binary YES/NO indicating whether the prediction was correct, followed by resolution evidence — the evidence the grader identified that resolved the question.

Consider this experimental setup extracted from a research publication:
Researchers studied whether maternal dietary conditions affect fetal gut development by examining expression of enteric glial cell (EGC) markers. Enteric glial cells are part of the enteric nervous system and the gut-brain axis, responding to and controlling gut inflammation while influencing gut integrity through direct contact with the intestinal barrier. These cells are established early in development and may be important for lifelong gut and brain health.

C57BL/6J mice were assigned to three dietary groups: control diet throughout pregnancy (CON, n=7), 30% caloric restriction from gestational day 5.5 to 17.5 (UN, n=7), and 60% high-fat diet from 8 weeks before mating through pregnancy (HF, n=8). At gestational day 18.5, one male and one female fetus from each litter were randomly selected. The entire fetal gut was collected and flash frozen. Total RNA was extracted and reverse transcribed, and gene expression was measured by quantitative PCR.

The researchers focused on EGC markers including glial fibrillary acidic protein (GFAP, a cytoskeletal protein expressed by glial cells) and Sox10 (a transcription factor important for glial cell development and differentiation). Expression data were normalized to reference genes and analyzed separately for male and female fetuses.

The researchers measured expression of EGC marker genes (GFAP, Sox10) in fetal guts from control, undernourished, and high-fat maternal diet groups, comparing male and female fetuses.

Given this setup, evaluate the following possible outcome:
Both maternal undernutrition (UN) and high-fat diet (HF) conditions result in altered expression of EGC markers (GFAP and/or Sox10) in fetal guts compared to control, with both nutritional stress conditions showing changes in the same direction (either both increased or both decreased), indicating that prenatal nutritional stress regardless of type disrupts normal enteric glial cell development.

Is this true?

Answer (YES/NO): NO